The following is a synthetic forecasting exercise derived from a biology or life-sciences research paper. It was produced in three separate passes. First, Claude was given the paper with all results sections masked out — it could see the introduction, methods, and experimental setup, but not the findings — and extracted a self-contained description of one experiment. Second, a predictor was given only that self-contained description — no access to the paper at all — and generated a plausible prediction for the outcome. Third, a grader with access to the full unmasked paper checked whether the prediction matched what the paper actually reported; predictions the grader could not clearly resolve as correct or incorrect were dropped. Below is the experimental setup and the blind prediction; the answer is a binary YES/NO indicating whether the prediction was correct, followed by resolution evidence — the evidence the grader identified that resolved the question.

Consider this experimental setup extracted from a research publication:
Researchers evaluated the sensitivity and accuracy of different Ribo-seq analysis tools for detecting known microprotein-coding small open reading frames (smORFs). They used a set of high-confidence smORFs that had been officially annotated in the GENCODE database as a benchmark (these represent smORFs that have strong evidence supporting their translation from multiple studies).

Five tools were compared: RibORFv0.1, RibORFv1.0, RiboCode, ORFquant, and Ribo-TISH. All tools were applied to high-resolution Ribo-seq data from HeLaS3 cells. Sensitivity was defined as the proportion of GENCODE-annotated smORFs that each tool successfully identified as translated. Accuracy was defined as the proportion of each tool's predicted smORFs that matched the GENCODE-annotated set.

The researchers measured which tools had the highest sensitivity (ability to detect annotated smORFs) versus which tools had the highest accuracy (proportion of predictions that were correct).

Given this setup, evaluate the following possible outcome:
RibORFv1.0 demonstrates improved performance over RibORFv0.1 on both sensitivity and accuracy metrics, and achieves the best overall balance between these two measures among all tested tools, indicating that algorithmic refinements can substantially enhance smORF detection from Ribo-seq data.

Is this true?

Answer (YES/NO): NO